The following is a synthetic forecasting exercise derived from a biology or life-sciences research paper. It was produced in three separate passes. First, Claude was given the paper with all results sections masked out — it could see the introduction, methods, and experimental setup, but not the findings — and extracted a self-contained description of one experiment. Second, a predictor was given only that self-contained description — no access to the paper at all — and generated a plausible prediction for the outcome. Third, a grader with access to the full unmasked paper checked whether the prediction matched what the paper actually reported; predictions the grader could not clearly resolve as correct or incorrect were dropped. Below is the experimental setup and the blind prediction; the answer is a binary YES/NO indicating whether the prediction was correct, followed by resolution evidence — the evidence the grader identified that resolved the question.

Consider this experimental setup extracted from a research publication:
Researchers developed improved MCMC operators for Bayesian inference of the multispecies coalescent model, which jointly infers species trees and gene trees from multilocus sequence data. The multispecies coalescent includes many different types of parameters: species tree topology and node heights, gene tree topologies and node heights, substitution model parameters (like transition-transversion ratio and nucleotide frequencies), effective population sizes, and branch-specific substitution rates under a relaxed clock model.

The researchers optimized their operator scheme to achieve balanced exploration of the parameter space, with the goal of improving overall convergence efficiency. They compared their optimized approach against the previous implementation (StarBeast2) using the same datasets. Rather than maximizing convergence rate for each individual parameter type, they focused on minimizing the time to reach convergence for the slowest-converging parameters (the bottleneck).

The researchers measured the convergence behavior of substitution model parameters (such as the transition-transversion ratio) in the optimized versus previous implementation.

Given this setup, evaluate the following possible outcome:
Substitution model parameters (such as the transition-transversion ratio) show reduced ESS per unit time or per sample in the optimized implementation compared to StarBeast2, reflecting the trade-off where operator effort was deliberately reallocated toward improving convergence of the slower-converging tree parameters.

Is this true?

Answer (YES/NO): YES